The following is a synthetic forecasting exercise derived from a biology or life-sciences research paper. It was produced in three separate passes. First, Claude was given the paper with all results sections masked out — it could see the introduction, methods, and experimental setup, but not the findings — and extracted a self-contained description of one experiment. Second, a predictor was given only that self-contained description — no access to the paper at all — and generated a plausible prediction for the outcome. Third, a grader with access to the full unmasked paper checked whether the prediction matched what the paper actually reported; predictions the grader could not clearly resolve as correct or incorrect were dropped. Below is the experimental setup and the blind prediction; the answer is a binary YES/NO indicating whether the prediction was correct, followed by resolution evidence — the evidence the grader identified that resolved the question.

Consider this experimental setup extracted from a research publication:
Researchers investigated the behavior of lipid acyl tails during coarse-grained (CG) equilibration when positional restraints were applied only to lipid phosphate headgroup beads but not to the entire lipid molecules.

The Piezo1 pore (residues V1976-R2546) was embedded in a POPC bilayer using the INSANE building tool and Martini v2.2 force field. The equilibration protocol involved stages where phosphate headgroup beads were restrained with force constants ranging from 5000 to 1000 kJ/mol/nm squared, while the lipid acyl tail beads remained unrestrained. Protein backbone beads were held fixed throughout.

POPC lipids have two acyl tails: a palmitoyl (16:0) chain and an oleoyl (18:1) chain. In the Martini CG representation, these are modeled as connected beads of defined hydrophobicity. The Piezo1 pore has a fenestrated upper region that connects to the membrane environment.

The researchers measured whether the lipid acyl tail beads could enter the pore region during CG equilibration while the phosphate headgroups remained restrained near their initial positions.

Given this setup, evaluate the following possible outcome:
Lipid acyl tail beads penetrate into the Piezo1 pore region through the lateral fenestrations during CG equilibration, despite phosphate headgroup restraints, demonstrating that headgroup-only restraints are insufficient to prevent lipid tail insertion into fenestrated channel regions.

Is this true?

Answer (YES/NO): YES